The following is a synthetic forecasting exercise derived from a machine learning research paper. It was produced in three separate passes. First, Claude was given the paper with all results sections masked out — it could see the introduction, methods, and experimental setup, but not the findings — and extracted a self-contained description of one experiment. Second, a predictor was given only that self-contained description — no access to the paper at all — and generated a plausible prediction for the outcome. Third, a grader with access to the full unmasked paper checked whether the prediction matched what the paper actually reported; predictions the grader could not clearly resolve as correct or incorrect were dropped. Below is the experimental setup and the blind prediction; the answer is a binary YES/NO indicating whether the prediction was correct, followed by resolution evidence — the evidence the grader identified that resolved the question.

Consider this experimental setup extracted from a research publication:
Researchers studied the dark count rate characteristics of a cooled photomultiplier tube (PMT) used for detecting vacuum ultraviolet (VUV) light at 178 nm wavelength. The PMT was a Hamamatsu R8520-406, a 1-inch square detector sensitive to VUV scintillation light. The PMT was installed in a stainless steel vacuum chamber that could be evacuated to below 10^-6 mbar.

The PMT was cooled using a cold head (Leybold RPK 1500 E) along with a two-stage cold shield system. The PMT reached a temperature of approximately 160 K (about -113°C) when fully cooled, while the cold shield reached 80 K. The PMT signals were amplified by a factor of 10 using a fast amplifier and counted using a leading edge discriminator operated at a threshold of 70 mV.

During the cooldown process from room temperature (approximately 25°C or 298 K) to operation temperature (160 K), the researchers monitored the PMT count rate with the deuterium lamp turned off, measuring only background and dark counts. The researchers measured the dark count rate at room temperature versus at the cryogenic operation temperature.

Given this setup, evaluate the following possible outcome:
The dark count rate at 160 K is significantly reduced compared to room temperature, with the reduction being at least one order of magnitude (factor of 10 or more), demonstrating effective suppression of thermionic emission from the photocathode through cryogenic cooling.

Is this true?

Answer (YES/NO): YES